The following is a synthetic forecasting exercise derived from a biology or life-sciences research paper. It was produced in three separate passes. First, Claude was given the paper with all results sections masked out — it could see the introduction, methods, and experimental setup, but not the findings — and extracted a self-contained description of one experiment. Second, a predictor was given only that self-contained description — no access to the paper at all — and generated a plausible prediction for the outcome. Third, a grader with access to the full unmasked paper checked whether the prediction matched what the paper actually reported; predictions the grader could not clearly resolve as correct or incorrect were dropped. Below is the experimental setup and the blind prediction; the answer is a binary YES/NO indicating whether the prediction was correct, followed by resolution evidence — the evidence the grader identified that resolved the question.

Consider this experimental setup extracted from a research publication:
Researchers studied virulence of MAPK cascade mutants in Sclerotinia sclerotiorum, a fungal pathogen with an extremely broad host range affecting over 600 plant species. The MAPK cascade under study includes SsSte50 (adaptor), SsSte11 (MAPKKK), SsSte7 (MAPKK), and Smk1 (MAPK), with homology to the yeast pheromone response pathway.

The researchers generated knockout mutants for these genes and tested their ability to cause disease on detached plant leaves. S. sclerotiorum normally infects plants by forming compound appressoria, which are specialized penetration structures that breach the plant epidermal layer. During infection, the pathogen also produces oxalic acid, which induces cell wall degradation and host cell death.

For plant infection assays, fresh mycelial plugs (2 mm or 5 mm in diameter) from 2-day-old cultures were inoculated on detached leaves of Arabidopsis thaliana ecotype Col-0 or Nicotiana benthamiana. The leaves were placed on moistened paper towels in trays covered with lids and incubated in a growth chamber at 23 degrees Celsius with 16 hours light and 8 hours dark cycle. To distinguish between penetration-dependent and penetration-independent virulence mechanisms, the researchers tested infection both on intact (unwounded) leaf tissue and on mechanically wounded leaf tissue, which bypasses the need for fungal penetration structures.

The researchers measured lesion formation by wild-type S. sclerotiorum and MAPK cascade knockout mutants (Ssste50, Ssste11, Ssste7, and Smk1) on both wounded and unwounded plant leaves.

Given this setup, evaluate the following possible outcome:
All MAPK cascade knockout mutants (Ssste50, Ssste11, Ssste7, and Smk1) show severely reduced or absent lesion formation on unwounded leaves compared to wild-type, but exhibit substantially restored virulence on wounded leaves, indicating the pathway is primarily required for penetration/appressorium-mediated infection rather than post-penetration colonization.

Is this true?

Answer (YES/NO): NO